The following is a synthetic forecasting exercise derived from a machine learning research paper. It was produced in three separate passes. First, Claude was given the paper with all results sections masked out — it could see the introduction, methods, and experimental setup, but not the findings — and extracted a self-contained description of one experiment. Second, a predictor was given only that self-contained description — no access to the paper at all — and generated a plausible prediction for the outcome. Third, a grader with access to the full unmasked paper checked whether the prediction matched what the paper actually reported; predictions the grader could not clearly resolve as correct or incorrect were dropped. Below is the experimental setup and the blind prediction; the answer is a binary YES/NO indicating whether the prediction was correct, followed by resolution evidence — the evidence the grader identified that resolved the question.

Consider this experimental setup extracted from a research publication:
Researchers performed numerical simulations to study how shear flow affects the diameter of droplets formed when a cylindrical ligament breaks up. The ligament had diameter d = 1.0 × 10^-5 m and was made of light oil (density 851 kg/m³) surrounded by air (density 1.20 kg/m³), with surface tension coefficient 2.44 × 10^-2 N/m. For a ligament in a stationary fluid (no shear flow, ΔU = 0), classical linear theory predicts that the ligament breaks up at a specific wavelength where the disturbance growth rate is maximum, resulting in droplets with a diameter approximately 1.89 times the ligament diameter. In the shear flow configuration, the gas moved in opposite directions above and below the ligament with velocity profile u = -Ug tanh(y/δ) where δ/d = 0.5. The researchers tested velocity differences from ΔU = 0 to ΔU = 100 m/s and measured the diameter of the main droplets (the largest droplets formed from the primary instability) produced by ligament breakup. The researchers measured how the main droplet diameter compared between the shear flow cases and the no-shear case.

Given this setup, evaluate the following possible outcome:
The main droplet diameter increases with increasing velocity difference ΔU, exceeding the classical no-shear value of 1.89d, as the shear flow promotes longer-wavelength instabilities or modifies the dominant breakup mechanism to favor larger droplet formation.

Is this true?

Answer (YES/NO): NO